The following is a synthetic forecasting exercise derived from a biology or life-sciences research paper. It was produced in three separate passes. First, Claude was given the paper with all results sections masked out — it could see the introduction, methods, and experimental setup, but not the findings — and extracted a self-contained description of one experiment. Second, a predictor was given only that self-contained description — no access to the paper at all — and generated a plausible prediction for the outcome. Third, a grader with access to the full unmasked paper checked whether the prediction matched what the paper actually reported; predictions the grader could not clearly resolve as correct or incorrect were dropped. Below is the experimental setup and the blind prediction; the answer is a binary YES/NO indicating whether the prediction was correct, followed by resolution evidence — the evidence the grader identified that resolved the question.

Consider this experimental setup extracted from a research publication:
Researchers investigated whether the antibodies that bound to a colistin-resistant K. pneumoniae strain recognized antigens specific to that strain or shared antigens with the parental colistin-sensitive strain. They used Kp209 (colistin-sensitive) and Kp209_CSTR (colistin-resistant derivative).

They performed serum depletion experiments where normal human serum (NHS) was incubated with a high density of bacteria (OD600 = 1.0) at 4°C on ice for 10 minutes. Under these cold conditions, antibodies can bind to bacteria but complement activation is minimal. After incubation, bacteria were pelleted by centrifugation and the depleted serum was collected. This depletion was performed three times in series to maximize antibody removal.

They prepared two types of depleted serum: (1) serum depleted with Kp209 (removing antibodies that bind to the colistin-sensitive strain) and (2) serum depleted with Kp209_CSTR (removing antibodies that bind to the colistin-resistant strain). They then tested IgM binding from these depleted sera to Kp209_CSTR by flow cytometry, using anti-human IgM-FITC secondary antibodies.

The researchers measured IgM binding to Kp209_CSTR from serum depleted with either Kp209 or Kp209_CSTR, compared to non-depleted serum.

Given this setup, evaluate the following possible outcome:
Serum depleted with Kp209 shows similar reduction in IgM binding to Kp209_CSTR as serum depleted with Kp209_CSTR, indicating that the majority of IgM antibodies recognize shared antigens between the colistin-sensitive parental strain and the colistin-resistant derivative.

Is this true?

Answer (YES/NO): NO